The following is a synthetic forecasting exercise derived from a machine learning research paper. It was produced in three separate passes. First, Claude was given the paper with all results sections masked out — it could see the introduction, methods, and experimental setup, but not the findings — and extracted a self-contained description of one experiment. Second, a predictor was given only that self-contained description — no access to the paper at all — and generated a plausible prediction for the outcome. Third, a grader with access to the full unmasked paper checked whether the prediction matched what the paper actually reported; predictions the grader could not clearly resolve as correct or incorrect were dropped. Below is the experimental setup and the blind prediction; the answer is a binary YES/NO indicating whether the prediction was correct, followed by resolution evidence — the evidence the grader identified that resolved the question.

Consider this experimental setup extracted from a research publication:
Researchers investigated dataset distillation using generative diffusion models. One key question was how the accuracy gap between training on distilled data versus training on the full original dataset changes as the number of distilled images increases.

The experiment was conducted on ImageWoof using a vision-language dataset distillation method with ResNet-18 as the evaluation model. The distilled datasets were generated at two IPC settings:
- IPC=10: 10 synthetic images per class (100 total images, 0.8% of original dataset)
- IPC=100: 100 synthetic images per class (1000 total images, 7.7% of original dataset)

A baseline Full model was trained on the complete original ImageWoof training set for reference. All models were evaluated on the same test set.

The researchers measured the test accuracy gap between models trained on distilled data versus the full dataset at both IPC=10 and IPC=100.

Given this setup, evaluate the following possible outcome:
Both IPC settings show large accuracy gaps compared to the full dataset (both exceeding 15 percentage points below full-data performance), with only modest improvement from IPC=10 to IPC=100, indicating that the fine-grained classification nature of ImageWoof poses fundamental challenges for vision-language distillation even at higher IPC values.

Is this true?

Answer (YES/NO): NO